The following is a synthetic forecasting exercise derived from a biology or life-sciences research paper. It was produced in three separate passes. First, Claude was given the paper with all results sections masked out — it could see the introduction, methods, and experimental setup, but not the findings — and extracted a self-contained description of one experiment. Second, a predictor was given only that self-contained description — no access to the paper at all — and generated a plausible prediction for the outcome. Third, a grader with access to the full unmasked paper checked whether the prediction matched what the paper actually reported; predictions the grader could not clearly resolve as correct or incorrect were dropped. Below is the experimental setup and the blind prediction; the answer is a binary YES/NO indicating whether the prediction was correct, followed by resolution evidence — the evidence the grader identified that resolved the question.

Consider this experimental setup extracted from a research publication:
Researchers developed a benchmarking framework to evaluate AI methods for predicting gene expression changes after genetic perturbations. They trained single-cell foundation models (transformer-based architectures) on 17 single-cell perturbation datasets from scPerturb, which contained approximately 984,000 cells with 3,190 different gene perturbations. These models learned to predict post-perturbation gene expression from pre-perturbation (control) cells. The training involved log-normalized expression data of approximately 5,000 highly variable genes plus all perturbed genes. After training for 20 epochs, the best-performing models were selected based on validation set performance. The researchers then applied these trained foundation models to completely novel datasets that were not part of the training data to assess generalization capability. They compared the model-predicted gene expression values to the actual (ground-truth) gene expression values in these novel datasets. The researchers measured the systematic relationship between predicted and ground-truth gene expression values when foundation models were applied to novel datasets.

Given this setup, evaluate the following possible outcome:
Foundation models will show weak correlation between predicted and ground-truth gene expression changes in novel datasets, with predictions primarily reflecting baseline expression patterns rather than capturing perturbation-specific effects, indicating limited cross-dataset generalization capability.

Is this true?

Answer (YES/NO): YES